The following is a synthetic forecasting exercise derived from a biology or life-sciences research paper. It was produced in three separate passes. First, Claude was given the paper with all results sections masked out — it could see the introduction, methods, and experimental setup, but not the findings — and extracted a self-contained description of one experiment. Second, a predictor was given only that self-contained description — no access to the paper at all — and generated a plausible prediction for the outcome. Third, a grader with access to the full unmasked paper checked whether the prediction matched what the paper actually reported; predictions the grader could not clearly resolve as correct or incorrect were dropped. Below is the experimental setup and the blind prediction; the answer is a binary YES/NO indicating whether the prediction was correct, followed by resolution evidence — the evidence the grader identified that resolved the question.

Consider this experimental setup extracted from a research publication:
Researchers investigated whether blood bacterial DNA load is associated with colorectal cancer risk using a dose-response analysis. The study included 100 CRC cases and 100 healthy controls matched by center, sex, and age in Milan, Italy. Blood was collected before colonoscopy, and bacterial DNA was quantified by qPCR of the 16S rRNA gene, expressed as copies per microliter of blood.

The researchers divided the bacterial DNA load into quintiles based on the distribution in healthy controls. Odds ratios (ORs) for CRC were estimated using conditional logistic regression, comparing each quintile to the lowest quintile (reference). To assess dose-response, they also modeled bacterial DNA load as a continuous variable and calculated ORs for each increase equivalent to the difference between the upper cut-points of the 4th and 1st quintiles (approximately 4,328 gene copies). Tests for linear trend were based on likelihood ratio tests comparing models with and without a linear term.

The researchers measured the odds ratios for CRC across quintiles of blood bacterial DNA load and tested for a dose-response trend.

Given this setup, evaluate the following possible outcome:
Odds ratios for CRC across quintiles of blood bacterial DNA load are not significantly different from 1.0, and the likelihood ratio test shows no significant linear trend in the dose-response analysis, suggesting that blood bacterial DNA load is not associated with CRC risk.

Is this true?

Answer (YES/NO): NO